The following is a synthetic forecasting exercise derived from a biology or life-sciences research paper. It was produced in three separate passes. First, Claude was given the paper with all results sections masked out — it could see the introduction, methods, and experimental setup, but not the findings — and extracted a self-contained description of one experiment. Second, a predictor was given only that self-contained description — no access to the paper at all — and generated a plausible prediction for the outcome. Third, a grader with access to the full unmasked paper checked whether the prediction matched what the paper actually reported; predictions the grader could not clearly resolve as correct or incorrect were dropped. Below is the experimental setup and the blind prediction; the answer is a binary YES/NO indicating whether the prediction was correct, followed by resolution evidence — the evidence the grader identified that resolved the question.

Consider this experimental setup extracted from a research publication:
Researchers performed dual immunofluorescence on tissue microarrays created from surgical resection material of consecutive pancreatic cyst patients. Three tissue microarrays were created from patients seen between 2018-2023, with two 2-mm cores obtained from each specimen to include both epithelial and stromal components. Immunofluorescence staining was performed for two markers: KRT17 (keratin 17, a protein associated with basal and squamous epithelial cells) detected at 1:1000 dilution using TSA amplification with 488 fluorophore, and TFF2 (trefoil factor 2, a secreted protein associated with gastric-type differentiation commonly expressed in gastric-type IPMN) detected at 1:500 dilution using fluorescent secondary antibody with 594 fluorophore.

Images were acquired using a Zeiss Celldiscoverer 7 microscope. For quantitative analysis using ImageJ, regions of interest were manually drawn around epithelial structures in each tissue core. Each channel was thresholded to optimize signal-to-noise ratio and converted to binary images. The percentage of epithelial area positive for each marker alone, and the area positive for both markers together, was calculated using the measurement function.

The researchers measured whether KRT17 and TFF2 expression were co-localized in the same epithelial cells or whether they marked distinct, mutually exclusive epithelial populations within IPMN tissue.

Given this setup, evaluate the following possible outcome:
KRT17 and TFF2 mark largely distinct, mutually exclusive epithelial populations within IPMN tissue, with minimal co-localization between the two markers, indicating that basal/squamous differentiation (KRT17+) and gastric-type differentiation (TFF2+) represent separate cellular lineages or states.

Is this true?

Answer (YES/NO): YES